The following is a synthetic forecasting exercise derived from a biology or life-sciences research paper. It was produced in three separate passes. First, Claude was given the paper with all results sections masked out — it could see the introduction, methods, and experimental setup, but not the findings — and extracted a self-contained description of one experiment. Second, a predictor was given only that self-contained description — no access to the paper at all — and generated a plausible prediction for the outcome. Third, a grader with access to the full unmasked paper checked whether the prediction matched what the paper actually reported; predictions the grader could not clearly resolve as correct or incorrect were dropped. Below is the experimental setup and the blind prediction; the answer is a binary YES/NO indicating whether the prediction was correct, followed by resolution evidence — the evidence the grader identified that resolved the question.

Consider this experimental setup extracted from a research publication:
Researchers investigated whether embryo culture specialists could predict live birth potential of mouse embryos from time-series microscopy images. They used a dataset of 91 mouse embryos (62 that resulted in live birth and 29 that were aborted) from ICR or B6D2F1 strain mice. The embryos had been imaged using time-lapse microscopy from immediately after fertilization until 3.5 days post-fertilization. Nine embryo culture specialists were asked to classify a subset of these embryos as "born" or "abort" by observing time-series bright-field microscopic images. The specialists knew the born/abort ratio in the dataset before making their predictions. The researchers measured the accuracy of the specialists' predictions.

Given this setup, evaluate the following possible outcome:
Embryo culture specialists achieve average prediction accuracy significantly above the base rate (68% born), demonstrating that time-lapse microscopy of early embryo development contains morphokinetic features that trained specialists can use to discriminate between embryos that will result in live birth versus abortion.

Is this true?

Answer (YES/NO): NO